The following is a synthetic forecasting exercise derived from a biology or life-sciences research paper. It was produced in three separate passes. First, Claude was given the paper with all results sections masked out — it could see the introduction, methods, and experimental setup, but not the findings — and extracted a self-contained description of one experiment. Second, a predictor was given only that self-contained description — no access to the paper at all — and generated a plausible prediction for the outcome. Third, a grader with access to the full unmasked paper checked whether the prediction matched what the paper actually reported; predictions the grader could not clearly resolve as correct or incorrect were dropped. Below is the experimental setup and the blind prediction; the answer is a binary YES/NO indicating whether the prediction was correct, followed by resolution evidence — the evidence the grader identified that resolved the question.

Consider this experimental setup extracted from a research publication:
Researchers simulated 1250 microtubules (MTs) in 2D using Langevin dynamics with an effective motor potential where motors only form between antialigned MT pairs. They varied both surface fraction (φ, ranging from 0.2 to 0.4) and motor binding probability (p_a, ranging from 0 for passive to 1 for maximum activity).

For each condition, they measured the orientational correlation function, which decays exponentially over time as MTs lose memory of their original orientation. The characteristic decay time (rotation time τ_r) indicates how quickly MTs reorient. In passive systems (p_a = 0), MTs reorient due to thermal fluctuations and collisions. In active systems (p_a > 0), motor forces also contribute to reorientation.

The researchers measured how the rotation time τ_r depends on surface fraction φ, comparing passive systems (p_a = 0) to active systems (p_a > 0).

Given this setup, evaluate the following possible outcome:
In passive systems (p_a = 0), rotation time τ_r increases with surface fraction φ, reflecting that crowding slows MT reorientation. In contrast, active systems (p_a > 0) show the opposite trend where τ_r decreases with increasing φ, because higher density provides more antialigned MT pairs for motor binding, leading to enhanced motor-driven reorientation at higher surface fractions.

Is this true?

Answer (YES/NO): NO